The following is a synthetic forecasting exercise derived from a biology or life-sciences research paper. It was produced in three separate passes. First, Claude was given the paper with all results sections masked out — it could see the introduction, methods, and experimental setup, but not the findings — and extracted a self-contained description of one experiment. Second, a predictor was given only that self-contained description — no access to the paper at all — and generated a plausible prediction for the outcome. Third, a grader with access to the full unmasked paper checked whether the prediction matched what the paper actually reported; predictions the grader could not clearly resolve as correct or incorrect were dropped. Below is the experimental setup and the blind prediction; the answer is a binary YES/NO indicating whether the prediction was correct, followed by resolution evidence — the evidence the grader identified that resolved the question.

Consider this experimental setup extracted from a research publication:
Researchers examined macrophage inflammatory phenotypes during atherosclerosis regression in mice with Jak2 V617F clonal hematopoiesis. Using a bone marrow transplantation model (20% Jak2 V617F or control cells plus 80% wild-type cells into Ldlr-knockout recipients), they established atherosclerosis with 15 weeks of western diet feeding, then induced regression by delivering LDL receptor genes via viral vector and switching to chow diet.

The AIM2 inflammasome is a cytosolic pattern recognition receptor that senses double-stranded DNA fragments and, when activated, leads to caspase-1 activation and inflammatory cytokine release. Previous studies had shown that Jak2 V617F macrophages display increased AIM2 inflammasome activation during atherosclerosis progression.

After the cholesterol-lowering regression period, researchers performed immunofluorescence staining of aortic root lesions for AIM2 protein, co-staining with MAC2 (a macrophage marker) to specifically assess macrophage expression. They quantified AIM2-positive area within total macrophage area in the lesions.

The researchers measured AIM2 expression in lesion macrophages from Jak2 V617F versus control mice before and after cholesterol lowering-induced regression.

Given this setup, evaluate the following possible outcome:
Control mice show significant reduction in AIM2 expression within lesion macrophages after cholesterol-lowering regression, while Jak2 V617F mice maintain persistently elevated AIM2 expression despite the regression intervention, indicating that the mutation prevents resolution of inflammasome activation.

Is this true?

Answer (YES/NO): NO